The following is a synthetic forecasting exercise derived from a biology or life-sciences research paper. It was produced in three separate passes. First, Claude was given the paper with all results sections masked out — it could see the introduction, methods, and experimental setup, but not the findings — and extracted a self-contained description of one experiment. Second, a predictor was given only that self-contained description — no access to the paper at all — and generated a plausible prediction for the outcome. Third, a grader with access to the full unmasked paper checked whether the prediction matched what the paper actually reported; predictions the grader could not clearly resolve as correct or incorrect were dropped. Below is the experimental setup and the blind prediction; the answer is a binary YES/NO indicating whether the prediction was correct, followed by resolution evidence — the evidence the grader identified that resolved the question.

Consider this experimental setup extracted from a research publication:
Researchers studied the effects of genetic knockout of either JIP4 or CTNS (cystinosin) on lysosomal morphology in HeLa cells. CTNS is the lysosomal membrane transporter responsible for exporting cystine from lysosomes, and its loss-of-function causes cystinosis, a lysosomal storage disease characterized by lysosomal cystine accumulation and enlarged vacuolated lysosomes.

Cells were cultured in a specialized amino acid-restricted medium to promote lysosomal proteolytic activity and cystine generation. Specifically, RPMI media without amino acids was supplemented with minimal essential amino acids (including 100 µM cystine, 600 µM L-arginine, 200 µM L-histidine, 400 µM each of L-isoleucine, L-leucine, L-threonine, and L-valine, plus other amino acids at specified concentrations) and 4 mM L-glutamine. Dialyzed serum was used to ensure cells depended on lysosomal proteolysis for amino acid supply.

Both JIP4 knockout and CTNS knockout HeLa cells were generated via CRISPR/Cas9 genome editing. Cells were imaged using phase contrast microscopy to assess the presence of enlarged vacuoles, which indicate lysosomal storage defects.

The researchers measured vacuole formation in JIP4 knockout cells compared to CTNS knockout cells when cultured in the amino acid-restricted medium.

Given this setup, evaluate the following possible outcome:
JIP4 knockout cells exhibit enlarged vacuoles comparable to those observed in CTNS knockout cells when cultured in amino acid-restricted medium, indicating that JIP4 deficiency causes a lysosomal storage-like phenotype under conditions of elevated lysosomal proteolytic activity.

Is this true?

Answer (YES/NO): YES